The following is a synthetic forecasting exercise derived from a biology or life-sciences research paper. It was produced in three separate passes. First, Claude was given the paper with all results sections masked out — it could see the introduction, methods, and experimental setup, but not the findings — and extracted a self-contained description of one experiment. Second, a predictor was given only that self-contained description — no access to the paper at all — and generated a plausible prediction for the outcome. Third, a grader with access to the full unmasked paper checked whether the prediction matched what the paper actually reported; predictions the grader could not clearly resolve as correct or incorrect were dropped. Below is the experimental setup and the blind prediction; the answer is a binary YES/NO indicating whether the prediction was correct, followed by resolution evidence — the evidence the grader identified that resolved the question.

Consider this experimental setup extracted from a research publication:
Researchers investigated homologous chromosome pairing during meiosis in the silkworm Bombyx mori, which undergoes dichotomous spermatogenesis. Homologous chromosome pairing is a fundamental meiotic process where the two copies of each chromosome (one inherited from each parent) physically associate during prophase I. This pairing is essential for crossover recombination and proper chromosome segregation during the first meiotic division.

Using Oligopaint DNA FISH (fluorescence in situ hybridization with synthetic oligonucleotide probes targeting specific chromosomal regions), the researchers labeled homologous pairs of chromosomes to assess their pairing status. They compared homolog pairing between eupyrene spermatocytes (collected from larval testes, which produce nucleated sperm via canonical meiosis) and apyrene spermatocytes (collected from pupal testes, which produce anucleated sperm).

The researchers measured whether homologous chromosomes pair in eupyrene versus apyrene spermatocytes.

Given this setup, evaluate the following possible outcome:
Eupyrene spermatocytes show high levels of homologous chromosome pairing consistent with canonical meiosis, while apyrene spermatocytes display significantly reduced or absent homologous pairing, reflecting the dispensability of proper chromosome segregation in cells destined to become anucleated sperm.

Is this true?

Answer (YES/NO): YES